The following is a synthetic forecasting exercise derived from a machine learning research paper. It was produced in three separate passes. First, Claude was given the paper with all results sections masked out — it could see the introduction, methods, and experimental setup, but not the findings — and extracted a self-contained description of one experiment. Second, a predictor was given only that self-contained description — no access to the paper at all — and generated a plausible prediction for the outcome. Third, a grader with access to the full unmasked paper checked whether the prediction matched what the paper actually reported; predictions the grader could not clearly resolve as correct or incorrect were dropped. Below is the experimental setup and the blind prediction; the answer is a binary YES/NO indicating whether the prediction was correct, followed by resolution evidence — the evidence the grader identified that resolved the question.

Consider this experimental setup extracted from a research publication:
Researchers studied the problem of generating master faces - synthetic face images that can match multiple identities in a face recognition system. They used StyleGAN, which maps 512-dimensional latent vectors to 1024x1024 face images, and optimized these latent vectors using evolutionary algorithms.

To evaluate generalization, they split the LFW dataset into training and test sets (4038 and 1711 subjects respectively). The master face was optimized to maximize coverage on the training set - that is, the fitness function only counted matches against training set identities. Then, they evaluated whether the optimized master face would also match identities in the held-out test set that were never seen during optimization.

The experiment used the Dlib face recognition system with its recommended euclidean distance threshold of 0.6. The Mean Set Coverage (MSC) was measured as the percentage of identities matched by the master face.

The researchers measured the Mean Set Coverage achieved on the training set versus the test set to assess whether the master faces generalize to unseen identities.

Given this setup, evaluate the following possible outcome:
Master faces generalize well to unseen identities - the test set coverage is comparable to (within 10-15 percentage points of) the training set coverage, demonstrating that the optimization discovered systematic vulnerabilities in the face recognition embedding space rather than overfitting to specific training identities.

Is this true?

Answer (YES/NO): YES